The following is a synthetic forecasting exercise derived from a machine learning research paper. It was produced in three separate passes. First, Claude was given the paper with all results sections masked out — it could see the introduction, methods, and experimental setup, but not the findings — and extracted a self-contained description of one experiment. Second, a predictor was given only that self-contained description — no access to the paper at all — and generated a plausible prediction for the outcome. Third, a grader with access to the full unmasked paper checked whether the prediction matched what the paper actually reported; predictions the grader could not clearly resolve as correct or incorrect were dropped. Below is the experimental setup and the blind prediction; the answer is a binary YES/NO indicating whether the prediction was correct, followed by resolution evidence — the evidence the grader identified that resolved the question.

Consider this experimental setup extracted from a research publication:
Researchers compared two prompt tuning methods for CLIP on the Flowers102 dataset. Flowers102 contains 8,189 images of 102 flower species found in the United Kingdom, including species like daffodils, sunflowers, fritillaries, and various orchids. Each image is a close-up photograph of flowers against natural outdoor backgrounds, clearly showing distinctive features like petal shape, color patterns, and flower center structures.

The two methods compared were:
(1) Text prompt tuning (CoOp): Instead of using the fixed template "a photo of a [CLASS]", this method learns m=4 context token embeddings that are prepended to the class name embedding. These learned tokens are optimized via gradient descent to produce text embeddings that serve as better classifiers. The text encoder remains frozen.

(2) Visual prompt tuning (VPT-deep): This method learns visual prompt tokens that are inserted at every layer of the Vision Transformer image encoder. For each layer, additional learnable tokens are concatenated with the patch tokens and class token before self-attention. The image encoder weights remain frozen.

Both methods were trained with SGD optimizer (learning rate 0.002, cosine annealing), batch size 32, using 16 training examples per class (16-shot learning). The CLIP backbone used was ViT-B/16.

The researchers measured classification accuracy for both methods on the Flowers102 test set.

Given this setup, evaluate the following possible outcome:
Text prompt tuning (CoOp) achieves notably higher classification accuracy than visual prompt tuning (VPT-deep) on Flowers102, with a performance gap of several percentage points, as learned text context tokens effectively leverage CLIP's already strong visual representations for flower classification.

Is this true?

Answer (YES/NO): NO